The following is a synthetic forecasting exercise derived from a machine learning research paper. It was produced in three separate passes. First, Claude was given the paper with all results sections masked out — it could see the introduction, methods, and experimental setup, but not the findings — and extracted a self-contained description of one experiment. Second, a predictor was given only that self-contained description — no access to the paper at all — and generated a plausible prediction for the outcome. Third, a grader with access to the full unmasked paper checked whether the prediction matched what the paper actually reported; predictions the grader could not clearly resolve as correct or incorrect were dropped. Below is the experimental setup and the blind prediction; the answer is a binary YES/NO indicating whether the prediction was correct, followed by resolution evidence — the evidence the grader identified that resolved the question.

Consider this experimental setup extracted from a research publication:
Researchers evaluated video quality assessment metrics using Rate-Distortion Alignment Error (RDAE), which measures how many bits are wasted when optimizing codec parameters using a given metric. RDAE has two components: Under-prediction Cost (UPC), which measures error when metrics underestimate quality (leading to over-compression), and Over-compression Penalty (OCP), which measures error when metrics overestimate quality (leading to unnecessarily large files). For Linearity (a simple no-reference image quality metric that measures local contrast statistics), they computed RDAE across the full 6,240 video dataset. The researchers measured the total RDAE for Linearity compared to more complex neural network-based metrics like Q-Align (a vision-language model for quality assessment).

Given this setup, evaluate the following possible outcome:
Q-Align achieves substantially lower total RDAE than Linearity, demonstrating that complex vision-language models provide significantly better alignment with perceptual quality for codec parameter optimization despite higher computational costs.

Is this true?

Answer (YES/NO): YES